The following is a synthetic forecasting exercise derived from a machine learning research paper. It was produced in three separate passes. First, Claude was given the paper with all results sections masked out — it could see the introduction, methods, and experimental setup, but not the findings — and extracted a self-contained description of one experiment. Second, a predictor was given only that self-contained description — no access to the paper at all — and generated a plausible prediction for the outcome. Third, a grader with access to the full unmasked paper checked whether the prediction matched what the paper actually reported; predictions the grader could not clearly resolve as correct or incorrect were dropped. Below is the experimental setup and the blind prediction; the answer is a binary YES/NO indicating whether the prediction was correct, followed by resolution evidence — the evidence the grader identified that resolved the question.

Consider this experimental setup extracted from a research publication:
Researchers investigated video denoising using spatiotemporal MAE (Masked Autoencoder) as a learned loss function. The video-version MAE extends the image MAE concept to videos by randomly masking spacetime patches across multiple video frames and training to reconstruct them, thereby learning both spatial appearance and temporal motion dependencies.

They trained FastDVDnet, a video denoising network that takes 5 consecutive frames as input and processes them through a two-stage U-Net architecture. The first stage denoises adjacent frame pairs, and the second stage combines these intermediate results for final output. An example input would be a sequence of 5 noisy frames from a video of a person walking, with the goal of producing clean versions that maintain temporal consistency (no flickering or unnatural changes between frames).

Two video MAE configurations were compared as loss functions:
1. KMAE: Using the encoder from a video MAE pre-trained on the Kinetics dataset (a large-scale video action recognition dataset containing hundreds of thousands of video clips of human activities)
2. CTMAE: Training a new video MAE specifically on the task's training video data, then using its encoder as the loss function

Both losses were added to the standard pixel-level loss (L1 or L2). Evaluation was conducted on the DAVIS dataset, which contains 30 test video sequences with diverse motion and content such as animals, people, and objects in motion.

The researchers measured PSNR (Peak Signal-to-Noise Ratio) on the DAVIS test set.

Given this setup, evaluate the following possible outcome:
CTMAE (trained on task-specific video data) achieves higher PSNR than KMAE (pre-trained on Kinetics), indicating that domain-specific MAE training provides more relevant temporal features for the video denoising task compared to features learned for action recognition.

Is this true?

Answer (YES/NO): YES